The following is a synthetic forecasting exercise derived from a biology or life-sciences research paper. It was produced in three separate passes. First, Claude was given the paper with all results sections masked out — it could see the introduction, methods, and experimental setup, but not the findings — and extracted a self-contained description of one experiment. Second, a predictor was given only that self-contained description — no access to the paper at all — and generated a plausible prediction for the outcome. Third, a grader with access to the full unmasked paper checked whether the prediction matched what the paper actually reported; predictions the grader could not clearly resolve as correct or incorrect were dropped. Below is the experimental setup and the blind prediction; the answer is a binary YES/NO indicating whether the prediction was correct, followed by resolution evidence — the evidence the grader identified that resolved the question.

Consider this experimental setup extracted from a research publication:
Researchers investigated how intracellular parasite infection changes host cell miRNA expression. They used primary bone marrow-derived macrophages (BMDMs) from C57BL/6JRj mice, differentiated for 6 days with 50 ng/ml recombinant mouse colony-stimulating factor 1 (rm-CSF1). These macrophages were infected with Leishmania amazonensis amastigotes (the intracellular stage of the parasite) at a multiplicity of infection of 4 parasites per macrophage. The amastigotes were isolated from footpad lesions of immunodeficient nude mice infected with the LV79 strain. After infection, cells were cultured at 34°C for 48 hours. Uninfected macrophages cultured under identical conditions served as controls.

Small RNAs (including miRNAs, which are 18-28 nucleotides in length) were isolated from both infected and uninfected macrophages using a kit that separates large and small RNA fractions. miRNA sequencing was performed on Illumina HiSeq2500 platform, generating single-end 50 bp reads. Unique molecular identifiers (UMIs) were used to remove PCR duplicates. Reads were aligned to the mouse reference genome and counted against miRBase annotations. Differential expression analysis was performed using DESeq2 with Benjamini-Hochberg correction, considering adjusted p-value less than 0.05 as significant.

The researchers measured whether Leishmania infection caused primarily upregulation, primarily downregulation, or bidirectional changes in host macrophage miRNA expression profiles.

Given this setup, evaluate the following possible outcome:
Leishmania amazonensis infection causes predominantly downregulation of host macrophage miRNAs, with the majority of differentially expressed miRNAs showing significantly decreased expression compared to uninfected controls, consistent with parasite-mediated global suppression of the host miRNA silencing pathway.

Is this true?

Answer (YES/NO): NO